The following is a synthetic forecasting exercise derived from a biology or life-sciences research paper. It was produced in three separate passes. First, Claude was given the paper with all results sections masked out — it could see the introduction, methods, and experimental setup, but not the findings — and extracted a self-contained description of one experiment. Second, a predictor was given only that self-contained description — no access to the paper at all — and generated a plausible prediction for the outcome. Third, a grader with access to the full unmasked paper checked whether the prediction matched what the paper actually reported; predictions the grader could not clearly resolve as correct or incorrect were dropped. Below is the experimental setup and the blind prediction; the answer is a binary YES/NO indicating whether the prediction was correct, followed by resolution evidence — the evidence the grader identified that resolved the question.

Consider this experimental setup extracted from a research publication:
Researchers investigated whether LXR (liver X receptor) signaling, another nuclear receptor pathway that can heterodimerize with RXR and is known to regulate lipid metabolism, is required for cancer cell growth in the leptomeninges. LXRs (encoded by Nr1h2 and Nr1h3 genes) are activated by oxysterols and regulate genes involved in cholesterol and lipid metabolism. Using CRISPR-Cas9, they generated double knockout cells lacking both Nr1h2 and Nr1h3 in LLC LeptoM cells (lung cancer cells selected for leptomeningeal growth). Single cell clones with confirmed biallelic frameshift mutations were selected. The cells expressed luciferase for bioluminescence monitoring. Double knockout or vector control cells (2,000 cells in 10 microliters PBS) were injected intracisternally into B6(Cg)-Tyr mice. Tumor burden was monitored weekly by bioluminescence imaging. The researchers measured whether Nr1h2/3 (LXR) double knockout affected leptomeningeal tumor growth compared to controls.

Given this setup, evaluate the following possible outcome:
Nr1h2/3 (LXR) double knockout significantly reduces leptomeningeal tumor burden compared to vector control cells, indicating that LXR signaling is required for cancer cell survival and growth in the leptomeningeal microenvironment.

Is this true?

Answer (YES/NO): YES